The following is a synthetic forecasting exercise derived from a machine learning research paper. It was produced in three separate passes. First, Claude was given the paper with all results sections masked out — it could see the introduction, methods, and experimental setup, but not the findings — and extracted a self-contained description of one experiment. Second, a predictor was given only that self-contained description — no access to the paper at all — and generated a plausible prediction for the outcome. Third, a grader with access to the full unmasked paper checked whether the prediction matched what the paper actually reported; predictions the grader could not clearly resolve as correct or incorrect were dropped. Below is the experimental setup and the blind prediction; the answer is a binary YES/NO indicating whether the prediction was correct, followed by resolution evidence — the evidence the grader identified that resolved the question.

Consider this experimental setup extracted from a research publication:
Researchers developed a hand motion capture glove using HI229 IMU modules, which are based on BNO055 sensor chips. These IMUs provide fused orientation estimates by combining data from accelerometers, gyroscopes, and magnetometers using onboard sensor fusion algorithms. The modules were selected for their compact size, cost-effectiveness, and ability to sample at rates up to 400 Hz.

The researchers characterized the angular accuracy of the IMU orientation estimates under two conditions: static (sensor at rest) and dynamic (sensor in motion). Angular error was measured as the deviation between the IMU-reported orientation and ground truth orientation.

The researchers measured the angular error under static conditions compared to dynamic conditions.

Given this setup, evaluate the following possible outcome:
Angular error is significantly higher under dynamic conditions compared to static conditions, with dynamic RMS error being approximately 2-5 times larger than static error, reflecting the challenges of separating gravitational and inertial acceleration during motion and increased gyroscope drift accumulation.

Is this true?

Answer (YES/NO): YES